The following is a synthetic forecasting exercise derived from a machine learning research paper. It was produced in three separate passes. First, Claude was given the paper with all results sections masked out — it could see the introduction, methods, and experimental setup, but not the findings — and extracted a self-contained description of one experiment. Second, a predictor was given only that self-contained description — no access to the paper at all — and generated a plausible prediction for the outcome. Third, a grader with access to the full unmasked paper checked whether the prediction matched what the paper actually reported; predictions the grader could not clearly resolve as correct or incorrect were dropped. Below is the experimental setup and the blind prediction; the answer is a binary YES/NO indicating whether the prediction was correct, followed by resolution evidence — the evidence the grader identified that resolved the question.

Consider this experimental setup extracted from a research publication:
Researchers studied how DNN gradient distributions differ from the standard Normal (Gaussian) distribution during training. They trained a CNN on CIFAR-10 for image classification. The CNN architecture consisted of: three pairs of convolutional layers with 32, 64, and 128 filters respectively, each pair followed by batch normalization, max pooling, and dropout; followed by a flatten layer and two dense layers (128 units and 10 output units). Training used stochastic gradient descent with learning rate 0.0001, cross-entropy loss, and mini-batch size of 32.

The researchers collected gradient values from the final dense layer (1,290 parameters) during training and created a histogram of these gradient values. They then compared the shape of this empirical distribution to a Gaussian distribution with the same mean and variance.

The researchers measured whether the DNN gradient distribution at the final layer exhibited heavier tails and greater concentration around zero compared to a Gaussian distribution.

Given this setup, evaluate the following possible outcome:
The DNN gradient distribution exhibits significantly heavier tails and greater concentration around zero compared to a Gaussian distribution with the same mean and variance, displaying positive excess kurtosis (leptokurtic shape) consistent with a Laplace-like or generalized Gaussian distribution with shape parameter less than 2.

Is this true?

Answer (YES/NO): YES